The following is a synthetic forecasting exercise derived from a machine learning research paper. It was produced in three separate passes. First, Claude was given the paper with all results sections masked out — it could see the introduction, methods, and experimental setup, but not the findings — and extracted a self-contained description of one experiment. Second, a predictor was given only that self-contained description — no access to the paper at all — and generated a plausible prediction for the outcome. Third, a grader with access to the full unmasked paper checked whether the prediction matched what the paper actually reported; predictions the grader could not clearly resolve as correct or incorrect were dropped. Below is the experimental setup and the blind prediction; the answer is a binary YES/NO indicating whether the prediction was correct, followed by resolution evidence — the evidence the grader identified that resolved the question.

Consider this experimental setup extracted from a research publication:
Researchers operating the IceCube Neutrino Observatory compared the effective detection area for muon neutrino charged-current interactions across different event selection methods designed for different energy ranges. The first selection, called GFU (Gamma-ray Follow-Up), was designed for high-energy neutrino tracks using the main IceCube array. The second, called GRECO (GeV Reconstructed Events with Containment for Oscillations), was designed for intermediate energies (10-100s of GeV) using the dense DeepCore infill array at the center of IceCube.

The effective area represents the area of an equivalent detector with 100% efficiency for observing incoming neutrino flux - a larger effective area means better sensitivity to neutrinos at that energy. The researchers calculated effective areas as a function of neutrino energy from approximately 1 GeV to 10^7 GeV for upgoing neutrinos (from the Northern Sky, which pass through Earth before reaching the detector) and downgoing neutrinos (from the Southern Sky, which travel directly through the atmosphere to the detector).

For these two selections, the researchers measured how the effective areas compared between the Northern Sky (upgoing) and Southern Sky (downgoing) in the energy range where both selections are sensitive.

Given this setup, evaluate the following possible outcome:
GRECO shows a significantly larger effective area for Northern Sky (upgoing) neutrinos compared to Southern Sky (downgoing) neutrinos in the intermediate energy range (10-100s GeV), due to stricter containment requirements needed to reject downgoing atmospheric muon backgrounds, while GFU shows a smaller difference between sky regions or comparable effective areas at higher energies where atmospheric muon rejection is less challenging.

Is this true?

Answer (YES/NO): NO